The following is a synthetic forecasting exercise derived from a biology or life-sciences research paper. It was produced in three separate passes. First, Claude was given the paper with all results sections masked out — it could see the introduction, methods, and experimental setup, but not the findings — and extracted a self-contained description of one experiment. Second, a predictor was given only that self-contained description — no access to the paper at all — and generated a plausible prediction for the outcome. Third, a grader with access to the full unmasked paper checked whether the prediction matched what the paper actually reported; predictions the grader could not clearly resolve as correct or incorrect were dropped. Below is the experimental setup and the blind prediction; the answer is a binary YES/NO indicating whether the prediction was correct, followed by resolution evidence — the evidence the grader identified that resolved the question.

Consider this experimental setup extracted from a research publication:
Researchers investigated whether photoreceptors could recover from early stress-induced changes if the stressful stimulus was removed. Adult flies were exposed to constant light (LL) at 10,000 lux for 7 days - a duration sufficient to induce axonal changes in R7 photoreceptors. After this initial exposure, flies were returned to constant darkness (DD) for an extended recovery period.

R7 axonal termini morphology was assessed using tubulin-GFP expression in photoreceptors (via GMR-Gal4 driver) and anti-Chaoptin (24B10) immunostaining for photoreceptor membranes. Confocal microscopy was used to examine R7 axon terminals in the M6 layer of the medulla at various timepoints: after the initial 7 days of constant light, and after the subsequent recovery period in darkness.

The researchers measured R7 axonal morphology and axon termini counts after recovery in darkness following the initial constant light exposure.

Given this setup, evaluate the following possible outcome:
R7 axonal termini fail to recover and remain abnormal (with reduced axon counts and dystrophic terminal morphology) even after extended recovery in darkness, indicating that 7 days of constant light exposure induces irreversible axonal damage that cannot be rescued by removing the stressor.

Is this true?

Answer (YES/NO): NO